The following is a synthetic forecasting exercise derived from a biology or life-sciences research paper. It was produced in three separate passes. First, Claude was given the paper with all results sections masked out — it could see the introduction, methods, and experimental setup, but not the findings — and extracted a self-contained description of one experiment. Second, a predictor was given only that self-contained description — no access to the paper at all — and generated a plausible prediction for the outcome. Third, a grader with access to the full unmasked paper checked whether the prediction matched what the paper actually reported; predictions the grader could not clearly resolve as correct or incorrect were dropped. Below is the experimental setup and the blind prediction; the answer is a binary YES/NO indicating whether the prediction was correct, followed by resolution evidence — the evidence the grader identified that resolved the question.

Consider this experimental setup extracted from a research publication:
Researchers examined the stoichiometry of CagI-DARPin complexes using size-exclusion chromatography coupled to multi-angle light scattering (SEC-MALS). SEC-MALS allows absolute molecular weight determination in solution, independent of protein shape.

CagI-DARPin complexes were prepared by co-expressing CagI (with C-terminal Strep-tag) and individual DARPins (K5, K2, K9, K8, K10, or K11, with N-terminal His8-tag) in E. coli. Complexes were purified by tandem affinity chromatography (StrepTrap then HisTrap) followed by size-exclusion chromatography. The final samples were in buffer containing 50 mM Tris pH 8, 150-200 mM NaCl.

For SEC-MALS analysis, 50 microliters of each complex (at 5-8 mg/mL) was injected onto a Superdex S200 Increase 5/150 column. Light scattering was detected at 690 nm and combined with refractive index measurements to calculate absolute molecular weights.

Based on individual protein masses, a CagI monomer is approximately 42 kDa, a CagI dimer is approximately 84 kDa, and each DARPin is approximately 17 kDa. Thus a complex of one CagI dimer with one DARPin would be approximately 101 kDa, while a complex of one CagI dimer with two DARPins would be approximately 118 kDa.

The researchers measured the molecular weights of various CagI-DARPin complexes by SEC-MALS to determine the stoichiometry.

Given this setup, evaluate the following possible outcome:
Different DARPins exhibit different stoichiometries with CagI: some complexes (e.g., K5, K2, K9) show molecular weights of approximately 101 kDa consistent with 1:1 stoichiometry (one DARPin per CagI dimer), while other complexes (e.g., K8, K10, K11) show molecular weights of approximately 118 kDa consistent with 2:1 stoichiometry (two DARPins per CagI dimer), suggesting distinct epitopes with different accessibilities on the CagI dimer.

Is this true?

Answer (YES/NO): NO